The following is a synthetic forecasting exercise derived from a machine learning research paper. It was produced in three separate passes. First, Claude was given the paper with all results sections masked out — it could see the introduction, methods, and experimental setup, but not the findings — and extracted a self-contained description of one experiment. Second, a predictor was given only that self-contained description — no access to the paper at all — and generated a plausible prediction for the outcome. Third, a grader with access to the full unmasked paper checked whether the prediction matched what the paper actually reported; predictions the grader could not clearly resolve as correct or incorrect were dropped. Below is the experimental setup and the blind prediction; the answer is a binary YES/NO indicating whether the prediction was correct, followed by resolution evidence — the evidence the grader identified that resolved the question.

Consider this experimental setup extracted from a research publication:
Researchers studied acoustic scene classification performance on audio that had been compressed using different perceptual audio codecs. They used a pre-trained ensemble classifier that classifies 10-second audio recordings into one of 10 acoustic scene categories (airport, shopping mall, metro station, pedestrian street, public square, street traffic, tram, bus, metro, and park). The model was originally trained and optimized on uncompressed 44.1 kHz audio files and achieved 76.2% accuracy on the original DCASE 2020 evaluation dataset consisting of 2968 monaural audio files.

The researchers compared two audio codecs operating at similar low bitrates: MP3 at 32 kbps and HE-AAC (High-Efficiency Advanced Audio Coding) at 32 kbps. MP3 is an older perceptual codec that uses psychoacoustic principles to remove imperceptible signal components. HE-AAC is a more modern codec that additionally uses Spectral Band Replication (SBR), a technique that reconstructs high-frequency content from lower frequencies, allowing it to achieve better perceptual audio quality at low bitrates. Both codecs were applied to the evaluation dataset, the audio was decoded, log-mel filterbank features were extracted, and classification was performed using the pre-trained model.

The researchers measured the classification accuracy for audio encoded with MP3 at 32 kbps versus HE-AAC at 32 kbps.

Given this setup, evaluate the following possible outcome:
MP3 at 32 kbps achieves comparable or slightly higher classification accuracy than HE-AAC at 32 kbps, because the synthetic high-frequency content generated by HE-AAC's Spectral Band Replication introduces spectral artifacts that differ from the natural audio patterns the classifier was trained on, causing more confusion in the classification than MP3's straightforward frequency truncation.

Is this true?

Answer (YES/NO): NO